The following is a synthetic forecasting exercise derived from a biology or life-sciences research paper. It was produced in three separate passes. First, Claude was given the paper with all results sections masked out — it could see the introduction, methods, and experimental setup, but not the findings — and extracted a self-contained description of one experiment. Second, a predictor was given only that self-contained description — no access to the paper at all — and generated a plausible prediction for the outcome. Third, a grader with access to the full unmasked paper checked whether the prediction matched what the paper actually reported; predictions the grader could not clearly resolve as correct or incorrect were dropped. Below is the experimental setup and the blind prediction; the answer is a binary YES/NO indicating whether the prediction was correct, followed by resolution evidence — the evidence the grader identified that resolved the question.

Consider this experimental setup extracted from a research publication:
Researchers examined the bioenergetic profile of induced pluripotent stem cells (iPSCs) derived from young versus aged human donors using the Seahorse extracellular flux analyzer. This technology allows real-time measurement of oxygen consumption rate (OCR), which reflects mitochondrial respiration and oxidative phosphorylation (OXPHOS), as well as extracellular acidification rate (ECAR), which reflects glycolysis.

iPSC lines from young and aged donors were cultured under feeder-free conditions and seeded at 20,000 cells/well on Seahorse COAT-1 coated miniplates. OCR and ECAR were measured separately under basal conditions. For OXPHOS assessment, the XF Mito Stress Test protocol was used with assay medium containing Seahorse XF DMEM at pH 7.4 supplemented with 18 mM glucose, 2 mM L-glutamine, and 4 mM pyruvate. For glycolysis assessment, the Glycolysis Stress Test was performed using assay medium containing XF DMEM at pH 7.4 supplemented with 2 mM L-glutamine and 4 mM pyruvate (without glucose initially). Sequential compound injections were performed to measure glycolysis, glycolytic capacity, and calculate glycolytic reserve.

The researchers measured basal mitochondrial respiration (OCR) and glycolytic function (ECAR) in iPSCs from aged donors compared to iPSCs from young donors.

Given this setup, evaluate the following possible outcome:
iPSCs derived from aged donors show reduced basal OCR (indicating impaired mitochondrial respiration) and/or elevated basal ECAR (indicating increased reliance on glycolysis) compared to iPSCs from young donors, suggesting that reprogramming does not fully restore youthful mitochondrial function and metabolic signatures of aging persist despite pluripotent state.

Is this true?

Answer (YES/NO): YES